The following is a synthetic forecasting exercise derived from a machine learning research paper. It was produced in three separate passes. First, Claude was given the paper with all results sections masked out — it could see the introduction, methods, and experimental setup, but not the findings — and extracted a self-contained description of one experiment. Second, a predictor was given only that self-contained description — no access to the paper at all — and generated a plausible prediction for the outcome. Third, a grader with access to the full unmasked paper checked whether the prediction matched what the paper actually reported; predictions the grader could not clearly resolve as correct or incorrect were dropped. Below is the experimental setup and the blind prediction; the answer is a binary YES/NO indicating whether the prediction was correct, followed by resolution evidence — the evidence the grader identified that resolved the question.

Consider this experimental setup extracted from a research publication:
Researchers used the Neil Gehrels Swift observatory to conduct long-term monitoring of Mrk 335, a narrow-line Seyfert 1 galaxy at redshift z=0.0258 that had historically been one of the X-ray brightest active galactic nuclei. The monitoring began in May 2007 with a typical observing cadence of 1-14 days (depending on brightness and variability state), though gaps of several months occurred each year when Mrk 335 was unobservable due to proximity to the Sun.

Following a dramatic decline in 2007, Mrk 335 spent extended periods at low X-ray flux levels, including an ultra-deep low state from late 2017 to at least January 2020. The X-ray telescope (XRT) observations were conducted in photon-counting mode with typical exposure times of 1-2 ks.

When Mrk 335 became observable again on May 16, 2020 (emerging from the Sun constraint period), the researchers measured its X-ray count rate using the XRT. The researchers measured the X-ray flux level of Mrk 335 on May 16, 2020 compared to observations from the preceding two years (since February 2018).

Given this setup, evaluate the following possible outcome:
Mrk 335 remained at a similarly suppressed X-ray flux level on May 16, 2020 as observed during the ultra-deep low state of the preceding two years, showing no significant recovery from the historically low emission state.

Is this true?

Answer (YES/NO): NO